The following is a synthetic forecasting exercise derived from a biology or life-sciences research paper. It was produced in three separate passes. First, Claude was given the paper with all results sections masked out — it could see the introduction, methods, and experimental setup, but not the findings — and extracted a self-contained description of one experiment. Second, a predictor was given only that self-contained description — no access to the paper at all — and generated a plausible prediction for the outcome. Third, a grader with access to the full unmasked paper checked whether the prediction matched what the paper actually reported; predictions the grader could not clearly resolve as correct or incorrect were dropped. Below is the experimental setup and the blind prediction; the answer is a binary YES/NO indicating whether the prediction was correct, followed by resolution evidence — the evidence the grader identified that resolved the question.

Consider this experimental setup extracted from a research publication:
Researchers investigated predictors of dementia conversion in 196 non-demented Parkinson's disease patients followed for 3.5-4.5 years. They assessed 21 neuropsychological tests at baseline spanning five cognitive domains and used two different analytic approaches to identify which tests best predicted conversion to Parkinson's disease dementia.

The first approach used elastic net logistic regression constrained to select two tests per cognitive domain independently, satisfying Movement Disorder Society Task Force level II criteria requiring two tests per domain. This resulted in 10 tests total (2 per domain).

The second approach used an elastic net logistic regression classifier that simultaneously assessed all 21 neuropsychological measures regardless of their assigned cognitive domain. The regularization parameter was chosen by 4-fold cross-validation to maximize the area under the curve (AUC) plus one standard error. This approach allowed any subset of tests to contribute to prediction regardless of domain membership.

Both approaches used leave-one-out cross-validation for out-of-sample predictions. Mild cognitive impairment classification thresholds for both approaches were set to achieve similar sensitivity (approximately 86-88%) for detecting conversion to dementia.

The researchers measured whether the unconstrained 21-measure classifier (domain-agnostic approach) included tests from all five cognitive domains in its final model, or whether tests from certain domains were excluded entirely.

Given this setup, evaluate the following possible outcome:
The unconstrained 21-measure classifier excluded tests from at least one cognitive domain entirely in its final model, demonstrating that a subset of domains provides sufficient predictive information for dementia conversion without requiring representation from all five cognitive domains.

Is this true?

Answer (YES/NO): YES